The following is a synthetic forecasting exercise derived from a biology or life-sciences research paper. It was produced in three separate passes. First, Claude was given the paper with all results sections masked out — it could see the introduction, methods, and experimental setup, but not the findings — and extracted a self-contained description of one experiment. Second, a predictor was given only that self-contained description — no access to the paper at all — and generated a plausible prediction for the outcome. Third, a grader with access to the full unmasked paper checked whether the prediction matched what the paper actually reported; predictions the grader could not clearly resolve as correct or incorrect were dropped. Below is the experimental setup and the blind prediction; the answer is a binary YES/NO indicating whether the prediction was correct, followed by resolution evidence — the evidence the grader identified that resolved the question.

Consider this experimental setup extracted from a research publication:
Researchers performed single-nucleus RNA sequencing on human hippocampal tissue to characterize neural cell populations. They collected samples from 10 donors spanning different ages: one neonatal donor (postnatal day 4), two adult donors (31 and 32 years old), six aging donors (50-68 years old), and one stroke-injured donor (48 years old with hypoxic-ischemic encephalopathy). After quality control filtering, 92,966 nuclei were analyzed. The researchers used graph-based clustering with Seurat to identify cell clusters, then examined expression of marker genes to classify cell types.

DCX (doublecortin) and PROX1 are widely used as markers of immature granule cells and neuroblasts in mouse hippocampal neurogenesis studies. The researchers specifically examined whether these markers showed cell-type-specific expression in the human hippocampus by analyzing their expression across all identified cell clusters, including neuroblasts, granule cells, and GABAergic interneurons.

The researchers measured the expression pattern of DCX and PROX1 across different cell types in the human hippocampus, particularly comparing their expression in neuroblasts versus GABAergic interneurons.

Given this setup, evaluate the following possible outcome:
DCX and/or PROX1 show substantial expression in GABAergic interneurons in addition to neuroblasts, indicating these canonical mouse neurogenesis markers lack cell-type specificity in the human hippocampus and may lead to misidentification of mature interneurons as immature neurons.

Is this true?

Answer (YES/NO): YES